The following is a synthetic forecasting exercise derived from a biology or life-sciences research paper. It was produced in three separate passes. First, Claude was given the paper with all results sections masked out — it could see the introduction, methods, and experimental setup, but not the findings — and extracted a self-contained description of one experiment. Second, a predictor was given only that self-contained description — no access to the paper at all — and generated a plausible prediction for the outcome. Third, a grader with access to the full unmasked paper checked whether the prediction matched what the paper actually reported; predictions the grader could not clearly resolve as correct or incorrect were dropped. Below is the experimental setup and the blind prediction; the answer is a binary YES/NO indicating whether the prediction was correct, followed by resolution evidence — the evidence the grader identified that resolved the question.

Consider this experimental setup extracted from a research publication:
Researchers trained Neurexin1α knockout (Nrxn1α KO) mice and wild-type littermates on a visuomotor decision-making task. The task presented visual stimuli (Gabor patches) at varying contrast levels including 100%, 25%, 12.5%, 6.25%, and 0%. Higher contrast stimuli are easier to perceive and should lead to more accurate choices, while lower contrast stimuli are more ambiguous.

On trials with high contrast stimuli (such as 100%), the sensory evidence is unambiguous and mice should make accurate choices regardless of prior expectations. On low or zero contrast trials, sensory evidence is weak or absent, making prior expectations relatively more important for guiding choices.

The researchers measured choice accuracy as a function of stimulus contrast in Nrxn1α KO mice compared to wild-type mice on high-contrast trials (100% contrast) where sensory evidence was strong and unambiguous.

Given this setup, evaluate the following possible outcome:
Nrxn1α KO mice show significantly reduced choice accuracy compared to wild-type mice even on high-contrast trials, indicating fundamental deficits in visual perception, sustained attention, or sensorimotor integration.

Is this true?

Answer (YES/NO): NO